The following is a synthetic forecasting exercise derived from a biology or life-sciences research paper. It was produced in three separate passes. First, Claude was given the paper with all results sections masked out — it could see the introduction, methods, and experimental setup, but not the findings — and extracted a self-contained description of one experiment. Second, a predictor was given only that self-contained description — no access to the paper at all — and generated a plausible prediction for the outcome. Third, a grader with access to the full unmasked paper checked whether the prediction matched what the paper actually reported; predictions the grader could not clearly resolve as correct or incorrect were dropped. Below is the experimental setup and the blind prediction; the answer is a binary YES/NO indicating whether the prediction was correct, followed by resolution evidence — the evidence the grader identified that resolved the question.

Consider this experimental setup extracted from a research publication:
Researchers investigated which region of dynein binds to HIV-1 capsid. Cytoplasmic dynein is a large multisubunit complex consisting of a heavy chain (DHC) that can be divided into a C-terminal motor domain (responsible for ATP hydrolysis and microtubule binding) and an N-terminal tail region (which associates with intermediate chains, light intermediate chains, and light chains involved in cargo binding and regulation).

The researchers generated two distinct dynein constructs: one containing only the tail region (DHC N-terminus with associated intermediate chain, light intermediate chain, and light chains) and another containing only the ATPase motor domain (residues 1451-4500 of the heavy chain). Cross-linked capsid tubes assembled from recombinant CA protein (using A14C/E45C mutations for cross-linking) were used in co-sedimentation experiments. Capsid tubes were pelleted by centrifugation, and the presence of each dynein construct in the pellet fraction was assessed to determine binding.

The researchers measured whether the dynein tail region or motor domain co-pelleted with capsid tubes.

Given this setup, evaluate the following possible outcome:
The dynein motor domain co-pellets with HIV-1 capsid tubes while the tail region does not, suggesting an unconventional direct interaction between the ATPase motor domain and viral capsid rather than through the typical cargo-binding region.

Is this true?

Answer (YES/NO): NO